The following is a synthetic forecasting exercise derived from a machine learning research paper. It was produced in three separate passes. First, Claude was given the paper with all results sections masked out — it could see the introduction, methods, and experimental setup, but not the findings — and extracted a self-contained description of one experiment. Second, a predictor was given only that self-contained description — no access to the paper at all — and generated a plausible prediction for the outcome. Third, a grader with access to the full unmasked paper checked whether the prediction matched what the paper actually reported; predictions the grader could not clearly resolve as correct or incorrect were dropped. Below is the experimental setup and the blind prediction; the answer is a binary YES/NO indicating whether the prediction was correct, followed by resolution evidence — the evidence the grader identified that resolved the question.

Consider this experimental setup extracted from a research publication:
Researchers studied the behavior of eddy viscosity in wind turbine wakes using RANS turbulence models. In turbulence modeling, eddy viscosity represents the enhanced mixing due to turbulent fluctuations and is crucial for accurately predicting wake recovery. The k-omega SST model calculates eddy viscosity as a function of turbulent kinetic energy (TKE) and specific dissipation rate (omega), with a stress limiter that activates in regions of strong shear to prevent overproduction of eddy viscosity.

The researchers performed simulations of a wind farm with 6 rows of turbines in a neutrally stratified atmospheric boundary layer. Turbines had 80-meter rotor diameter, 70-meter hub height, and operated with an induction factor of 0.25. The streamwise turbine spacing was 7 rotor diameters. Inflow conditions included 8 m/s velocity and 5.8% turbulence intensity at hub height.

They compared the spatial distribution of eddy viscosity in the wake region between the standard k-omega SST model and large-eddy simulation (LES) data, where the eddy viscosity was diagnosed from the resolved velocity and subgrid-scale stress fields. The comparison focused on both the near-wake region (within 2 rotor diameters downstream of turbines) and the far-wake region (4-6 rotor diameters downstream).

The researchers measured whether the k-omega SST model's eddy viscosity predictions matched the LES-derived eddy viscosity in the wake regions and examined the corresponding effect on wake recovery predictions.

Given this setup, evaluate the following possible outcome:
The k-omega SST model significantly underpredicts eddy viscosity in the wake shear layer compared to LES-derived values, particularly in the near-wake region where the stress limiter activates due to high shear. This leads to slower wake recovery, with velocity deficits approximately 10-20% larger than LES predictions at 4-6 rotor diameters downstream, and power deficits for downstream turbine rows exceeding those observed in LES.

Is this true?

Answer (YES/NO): NO